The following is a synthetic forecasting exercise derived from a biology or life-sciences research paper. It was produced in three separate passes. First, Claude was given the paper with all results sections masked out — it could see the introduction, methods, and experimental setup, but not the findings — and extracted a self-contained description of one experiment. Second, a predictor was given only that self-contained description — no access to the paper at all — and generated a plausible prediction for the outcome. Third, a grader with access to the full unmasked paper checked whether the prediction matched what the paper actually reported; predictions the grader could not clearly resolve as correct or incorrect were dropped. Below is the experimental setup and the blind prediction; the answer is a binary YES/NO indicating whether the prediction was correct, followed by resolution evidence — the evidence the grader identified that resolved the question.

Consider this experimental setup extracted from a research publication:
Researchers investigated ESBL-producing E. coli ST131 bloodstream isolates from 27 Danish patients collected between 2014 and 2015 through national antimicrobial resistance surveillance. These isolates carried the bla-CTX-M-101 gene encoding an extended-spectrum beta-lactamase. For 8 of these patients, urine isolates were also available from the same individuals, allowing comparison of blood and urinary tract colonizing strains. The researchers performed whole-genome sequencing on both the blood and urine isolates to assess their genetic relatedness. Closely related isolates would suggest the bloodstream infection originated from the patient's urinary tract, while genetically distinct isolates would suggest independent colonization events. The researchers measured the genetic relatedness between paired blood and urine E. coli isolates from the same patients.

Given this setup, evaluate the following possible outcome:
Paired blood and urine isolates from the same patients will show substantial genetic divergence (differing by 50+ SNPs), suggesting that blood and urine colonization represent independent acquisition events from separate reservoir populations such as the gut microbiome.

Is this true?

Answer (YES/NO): NO